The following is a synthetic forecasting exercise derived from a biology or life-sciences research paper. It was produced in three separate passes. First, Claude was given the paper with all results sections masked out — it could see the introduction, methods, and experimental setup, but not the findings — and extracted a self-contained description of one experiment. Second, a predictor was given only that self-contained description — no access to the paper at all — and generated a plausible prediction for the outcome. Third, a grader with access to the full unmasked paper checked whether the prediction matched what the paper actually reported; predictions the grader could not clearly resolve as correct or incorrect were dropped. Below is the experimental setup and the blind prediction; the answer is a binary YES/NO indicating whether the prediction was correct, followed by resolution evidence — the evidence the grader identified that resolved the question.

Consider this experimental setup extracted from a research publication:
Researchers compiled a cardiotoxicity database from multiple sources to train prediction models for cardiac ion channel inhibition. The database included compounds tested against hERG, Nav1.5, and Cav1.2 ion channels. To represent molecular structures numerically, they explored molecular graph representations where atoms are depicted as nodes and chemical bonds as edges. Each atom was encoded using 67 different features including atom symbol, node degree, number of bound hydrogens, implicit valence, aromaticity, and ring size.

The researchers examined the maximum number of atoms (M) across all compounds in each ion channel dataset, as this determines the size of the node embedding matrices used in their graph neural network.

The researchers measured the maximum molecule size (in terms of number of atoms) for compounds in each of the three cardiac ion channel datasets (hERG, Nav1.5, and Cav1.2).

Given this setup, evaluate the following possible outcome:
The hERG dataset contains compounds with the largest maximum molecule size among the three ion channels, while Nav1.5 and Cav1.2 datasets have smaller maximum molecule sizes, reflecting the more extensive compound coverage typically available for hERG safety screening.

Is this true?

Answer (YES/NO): NO